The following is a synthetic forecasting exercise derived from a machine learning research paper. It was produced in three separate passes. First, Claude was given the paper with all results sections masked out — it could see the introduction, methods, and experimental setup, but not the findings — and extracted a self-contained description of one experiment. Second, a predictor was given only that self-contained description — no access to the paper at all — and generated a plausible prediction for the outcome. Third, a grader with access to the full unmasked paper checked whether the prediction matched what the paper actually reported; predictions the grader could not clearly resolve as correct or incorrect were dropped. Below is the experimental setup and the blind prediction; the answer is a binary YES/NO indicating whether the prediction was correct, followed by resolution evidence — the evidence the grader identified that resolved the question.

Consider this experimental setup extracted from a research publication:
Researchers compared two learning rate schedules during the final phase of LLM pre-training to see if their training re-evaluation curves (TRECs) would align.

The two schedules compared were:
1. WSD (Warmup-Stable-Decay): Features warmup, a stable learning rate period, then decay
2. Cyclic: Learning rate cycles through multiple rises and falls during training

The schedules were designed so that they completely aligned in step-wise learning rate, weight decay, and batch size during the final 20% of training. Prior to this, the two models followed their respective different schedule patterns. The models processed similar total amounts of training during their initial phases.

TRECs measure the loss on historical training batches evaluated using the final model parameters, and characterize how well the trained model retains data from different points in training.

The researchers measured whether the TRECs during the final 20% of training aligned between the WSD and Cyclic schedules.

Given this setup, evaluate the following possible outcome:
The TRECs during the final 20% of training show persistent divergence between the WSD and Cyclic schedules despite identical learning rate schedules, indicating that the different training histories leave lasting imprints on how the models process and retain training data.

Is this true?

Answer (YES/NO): NO